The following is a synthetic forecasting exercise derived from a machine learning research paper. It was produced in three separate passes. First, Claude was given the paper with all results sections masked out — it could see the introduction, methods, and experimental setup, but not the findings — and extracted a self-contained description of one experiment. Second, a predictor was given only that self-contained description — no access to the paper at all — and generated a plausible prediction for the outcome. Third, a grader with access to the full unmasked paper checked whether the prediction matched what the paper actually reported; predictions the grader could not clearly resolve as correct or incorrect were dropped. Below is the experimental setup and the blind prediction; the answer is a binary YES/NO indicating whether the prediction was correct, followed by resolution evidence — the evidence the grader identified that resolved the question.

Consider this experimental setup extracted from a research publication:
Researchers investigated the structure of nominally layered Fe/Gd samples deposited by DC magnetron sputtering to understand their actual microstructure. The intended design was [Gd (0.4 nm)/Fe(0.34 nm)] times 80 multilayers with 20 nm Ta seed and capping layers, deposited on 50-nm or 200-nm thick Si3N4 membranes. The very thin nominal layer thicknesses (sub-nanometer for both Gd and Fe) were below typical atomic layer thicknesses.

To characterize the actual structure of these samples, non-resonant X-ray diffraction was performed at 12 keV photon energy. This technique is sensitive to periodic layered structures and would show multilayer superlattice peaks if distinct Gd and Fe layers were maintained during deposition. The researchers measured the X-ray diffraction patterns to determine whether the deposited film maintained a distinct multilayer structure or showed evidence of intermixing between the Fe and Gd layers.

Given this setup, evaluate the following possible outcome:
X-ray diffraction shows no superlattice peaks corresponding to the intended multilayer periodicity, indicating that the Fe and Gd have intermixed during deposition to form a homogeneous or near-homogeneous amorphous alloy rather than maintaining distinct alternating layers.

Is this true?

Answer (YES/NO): YES